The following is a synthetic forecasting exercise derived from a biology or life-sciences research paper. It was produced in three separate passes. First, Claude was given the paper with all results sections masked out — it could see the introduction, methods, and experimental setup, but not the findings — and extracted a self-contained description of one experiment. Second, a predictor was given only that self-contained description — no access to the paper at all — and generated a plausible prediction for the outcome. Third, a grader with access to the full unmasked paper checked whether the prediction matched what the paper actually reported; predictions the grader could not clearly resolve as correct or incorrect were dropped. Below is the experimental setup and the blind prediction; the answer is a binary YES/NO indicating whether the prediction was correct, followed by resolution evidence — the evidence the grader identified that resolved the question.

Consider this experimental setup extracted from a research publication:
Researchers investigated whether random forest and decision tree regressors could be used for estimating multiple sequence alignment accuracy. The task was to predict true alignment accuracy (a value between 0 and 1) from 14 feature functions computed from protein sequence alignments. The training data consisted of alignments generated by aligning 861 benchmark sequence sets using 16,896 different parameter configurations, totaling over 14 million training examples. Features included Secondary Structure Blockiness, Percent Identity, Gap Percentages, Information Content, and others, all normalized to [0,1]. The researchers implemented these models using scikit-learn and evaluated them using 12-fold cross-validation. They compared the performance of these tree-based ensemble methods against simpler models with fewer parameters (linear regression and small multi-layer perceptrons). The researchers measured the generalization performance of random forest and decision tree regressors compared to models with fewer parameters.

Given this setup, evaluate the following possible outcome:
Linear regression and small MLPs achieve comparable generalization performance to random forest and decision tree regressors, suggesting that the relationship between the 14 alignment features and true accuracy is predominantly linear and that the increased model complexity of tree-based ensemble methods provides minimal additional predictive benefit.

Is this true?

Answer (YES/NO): NO